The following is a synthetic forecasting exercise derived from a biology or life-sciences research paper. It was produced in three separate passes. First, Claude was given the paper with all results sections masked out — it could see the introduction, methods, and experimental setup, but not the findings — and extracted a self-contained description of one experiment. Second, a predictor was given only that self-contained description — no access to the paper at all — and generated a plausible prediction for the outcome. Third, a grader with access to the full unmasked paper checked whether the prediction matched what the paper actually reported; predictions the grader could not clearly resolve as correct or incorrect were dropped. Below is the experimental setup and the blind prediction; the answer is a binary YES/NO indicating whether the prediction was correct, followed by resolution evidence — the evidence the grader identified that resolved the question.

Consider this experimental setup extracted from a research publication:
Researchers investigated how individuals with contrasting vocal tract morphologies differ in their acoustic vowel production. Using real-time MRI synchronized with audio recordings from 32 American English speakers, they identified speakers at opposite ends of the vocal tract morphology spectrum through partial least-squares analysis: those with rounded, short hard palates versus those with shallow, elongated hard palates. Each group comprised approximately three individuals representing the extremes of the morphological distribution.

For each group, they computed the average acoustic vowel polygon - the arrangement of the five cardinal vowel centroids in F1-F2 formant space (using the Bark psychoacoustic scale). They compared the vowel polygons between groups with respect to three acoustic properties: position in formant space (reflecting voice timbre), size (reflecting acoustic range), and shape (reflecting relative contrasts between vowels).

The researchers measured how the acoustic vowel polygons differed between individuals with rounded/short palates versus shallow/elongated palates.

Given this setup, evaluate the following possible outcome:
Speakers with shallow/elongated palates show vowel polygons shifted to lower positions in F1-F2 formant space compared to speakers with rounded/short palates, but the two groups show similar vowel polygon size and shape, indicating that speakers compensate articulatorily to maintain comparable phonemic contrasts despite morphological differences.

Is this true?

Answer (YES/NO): NO